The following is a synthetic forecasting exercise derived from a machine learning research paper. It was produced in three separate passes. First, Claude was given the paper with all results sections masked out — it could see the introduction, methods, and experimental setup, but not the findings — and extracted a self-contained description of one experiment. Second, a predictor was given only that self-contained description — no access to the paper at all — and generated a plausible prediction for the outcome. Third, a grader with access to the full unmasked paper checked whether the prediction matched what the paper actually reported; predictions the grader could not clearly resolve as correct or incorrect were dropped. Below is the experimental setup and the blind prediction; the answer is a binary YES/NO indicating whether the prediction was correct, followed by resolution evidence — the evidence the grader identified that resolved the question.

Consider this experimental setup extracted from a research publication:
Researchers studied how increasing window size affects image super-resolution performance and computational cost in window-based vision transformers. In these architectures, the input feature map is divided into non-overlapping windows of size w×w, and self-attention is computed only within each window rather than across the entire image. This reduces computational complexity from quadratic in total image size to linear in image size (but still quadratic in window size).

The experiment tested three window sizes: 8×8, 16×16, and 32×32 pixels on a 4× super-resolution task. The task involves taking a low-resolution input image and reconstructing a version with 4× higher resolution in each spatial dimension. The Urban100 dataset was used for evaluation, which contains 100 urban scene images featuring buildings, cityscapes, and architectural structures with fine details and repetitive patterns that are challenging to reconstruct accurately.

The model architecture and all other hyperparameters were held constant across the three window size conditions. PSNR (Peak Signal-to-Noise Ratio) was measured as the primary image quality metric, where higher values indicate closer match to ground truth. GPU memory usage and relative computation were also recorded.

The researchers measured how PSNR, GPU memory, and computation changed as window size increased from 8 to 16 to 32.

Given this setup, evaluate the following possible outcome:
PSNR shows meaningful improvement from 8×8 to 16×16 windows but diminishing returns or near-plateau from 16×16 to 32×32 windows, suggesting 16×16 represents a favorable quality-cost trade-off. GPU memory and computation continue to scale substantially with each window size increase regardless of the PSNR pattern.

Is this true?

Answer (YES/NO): YES